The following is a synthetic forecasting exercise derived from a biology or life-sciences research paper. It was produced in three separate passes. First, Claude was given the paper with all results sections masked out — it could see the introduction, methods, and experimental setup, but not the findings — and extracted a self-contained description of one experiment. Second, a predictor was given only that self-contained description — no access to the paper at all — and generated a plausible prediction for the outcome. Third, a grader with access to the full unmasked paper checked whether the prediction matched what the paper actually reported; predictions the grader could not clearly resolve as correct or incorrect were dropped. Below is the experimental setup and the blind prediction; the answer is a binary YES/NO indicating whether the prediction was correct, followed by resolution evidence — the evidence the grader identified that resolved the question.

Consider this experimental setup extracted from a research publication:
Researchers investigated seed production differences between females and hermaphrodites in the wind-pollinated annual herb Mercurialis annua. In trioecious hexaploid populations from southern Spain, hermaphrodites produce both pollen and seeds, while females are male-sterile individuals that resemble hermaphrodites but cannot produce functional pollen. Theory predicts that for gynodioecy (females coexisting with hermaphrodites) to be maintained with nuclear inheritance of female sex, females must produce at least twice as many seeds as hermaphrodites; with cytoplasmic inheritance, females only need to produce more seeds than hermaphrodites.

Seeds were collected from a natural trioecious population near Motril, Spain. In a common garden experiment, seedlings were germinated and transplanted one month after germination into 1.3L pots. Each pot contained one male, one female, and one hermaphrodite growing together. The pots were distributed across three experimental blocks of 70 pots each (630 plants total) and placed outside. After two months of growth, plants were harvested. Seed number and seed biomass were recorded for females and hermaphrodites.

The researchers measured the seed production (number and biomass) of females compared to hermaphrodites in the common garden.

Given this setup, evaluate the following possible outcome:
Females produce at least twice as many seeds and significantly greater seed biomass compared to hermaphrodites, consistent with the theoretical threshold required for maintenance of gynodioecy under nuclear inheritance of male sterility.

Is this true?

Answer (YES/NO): NO